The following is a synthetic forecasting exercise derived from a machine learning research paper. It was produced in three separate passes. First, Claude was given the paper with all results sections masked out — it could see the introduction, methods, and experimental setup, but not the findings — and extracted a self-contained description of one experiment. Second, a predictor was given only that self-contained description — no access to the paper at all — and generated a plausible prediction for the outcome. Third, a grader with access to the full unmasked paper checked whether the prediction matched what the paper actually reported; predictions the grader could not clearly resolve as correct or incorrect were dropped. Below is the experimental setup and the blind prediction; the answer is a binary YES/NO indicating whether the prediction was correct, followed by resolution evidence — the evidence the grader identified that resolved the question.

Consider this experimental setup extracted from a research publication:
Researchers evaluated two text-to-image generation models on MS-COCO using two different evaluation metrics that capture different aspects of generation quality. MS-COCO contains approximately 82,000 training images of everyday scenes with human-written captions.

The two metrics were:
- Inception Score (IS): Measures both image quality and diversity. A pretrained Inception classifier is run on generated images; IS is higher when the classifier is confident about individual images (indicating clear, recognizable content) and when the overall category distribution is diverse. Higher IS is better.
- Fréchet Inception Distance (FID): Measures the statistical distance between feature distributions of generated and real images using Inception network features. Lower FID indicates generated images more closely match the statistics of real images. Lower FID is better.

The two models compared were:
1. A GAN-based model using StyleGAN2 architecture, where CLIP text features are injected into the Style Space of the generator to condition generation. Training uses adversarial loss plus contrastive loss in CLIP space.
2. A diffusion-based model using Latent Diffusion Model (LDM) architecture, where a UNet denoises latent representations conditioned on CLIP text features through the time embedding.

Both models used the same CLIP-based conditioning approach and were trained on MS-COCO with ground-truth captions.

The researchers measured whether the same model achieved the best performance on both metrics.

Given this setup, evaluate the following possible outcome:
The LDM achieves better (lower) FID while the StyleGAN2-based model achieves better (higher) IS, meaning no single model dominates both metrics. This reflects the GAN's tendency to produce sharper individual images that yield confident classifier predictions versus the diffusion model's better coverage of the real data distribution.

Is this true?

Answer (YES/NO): YES